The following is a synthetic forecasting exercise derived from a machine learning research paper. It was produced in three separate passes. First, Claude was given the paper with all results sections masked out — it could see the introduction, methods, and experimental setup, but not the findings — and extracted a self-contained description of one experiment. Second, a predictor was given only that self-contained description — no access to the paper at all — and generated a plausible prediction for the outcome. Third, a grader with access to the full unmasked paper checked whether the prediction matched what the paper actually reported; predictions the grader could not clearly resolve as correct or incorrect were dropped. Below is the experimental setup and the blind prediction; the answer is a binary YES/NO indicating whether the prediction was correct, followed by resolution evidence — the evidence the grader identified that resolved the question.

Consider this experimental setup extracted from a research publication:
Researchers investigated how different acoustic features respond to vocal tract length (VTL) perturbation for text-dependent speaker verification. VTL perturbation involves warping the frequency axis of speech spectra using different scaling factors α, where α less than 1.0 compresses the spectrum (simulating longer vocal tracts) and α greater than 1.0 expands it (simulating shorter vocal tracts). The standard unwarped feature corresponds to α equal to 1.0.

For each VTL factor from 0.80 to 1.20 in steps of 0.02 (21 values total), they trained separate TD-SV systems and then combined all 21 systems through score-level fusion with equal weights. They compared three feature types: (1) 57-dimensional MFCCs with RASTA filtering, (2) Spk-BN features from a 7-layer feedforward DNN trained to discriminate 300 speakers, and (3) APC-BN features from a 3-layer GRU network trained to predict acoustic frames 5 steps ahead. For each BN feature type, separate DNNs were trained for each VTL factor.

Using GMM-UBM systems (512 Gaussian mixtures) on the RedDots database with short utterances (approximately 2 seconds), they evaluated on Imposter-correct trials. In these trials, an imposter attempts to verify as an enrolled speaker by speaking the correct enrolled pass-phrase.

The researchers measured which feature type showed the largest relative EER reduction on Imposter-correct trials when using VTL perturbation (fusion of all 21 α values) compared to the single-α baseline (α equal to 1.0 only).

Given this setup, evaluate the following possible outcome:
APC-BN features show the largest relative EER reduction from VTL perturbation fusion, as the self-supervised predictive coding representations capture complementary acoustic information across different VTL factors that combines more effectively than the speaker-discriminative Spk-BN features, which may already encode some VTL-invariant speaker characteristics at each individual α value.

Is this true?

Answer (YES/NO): NO